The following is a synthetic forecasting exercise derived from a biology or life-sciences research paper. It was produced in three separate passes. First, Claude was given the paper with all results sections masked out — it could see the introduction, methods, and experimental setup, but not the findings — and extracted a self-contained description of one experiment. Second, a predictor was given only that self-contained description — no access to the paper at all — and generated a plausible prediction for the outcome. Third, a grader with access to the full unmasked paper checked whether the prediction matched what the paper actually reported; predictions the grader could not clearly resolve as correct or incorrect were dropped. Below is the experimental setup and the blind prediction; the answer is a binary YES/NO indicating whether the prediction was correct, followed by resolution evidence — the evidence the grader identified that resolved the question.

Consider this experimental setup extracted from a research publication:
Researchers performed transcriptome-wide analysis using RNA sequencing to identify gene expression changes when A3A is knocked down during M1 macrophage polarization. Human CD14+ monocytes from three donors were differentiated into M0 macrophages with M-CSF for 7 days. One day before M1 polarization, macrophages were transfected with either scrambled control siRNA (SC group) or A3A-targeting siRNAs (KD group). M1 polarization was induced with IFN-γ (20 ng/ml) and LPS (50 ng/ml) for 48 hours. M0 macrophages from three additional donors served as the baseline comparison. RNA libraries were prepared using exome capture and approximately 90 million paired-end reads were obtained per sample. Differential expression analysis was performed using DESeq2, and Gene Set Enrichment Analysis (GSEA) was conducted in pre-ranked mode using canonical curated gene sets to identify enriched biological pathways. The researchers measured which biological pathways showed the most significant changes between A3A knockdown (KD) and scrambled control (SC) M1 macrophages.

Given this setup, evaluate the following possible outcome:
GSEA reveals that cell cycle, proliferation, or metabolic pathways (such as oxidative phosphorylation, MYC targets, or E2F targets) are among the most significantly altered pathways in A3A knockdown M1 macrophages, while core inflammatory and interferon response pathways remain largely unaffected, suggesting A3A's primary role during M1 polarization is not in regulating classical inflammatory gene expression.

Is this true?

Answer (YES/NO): NO